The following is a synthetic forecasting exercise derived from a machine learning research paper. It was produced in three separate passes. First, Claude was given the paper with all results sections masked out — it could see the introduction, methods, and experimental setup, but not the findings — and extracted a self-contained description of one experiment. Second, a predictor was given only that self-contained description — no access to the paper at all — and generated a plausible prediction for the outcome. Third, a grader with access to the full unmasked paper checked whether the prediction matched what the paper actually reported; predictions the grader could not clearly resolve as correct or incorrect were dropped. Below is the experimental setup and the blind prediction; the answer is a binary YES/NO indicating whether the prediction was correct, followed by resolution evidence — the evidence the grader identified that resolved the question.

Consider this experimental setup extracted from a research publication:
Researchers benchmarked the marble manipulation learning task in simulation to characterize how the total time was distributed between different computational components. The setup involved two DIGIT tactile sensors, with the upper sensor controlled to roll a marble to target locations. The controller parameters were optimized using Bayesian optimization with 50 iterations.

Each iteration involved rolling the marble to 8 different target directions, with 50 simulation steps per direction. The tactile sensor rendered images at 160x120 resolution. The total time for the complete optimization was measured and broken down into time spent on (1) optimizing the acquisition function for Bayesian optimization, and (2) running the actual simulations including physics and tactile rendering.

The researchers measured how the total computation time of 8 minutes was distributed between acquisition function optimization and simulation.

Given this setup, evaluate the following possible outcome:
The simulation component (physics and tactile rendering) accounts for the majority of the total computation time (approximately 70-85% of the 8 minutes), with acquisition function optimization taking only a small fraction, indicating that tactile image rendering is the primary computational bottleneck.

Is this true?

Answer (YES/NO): NO